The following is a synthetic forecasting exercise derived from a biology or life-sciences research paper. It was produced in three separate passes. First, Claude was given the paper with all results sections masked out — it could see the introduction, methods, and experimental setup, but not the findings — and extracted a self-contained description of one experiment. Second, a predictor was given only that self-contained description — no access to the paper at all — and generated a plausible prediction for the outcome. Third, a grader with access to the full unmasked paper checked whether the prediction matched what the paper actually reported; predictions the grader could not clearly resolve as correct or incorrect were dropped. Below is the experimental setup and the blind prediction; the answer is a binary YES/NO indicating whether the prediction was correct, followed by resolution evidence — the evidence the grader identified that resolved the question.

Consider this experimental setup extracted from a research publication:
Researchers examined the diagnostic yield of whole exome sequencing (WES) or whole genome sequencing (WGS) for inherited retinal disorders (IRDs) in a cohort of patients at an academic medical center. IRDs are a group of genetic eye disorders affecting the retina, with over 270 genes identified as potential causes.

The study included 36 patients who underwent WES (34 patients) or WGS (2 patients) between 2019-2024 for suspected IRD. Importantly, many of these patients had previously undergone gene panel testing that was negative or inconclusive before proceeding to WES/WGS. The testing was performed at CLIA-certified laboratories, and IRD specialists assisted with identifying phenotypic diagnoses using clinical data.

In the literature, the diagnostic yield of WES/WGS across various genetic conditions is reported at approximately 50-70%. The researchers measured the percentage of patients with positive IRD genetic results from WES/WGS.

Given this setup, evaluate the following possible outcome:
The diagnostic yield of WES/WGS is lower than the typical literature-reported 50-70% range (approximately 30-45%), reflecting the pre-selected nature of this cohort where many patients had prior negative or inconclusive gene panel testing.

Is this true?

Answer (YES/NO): NO